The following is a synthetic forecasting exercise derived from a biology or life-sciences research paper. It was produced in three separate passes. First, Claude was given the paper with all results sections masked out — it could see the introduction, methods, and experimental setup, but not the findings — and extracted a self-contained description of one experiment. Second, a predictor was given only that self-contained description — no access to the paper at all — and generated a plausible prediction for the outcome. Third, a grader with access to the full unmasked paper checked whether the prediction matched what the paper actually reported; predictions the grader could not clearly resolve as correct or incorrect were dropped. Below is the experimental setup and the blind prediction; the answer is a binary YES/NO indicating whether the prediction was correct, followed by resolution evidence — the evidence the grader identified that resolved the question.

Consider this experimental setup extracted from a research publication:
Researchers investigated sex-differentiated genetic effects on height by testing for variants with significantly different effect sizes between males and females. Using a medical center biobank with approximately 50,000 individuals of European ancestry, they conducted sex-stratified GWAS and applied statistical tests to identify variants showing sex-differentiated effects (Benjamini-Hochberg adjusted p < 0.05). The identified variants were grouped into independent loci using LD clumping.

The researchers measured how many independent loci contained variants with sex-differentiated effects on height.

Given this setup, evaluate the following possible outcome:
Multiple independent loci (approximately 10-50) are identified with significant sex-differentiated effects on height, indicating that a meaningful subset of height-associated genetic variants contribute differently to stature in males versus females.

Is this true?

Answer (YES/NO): NO